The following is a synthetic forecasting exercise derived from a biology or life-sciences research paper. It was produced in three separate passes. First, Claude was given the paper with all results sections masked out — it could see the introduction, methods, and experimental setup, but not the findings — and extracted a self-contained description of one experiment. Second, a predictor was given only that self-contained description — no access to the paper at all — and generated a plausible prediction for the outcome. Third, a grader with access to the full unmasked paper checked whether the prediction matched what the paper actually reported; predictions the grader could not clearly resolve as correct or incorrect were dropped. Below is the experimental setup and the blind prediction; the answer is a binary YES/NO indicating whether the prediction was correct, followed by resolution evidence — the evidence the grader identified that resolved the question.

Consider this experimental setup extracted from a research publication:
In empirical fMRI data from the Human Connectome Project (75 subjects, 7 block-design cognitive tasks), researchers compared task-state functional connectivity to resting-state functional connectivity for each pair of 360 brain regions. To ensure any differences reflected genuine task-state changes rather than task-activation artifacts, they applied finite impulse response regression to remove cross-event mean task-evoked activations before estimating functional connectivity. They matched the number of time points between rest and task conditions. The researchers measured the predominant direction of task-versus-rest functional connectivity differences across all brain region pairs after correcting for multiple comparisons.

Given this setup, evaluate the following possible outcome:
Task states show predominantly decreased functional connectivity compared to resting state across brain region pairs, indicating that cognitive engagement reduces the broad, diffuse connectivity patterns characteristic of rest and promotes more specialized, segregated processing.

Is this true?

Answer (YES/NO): YES